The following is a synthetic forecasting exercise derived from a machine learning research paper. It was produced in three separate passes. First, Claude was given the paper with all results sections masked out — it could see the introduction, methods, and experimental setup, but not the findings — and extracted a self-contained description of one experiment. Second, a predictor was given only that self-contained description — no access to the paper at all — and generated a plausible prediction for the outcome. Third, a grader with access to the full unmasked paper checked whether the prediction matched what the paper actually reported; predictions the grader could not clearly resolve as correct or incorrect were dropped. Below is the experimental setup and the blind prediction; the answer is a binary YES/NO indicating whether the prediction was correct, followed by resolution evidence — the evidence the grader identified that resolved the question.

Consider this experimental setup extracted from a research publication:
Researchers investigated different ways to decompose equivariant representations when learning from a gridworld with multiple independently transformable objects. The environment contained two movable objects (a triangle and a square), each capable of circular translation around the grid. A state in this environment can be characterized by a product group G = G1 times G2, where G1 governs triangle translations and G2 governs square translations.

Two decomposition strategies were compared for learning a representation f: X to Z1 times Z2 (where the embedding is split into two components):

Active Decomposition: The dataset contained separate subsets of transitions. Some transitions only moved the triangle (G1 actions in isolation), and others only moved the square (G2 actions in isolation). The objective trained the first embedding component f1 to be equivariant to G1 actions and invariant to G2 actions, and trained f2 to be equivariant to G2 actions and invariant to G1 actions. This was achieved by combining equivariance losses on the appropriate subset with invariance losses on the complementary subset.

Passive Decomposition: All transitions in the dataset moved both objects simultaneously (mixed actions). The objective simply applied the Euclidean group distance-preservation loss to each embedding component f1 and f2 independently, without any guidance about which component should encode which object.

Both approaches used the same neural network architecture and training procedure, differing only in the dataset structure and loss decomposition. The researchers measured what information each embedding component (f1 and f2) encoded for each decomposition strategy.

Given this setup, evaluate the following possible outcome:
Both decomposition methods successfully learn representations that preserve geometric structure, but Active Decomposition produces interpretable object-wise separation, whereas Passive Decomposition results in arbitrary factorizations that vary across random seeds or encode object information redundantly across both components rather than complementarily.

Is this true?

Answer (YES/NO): NO